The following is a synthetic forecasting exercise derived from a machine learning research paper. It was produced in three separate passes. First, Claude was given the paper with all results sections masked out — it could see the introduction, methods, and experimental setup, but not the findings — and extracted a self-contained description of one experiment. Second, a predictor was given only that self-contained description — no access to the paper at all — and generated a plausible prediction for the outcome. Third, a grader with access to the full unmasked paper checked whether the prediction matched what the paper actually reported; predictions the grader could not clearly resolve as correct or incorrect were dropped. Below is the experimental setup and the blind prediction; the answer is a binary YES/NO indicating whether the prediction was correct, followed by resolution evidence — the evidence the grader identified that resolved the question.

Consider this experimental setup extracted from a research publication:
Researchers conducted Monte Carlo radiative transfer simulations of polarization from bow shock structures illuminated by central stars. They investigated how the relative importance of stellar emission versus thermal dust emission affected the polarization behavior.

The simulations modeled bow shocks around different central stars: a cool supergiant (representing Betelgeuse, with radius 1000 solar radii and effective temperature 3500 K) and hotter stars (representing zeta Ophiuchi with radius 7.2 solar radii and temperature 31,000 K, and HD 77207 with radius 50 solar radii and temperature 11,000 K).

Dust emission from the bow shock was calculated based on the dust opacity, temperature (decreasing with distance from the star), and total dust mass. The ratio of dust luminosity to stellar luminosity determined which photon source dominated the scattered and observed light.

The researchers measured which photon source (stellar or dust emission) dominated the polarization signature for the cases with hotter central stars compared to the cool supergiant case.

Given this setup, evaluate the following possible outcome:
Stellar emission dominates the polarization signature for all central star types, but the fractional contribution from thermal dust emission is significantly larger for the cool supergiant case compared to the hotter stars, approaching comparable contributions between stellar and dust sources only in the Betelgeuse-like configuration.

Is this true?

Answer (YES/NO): NO